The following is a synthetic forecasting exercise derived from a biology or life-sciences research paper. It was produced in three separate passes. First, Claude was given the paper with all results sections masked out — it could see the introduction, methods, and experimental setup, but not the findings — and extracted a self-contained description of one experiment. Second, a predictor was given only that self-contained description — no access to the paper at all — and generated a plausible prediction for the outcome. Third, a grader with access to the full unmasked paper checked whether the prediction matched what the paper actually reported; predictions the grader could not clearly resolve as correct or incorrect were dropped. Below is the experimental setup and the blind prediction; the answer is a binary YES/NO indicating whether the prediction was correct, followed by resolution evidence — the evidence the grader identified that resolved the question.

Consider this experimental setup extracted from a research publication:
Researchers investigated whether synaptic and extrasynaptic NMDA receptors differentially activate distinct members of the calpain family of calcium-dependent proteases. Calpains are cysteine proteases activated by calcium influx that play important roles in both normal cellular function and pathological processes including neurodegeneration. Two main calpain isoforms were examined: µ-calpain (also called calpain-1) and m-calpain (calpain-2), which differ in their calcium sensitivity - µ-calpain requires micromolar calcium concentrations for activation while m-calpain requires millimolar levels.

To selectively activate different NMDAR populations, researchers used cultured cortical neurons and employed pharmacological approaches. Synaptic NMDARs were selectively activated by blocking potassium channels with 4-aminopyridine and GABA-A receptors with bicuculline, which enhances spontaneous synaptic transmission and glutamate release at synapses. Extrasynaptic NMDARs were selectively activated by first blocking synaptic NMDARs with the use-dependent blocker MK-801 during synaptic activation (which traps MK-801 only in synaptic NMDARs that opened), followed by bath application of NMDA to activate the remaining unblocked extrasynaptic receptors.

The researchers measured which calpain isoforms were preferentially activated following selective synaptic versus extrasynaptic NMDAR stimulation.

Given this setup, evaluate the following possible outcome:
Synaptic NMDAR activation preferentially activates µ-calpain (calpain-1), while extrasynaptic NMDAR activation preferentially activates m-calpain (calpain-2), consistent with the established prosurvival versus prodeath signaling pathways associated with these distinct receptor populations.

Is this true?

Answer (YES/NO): YES